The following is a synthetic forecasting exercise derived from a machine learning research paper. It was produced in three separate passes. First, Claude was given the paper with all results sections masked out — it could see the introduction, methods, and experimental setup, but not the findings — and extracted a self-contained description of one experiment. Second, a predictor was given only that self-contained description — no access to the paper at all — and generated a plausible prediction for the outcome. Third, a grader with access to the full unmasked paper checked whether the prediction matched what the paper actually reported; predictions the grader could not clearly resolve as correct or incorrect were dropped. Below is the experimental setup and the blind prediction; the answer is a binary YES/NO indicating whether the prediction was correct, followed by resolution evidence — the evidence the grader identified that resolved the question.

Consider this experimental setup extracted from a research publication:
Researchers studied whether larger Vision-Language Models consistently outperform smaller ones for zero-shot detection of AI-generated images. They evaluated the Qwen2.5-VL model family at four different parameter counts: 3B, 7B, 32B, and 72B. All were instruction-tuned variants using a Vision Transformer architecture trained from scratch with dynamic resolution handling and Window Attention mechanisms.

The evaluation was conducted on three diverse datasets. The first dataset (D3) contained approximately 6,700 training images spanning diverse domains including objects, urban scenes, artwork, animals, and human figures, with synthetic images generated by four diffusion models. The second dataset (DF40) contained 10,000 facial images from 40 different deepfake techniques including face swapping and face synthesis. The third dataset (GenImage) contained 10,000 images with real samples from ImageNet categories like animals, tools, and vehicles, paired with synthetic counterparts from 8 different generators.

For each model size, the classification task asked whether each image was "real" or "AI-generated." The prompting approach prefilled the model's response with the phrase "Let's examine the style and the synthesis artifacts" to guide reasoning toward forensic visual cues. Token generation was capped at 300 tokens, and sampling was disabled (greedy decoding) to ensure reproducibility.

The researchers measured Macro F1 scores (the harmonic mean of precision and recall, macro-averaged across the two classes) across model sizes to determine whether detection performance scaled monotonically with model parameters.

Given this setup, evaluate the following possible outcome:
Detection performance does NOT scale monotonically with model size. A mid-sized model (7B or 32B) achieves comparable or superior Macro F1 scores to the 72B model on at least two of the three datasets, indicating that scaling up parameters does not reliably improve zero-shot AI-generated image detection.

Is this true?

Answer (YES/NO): YES